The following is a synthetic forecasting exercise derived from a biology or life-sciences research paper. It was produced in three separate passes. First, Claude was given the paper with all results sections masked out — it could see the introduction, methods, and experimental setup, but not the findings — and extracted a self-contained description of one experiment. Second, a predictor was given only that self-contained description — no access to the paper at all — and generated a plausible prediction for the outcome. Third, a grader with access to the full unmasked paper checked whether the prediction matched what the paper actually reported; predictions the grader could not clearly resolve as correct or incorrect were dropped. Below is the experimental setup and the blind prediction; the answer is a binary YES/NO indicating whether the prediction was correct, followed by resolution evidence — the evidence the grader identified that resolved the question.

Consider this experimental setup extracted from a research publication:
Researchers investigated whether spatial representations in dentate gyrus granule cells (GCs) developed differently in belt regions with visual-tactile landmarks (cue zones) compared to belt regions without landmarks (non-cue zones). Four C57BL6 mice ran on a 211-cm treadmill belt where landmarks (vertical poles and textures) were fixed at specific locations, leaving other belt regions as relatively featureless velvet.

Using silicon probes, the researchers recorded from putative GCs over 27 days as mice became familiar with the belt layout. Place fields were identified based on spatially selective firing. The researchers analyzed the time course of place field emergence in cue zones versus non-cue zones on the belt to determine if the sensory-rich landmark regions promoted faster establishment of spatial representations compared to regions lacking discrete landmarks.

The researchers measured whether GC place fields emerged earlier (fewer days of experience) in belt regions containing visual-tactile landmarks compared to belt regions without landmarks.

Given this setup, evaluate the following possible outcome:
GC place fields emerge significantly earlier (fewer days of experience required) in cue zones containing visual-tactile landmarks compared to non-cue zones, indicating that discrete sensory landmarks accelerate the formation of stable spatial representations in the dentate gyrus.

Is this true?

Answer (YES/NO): NO